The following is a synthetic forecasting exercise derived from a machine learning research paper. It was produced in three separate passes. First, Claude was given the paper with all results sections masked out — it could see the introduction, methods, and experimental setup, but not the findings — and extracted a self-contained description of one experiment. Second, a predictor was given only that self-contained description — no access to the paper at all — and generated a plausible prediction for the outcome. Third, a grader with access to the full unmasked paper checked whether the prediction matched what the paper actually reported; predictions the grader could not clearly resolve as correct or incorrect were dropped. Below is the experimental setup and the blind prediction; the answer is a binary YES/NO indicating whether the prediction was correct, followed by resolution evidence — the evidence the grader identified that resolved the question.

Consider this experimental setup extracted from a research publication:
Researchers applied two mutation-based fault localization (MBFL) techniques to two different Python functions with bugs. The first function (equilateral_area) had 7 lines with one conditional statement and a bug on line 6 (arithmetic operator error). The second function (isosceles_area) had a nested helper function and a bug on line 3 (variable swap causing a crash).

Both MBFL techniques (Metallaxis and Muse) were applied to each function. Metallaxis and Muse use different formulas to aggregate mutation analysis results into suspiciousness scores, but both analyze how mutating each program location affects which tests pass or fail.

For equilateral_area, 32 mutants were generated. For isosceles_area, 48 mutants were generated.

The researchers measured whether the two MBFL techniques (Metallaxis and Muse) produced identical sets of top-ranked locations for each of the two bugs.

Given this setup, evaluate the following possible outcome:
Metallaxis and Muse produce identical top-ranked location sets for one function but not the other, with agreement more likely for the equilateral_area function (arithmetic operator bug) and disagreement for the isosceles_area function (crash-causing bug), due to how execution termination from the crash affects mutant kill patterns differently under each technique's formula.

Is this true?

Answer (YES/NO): NO